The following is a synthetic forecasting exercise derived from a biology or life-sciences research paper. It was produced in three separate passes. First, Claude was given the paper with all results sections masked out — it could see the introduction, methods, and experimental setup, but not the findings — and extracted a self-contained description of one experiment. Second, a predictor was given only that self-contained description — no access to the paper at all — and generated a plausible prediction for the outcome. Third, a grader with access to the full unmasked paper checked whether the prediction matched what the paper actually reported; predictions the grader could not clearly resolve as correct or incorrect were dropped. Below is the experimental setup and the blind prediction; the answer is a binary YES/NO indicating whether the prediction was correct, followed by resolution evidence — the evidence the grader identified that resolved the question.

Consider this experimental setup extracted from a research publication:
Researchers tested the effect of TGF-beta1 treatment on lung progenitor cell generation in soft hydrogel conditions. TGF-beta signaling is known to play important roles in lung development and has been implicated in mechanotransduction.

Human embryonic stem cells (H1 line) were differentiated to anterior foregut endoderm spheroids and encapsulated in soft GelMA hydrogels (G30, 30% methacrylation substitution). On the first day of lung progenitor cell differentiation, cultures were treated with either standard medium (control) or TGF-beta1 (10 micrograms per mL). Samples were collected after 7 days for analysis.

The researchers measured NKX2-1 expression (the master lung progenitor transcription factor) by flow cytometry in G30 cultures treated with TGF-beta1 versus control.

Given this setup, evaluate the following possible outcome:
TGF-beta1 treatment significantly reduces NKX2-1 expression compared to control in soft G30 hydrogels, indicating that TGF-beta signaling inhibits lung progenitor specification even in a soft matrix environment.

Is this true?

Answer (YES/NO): NO